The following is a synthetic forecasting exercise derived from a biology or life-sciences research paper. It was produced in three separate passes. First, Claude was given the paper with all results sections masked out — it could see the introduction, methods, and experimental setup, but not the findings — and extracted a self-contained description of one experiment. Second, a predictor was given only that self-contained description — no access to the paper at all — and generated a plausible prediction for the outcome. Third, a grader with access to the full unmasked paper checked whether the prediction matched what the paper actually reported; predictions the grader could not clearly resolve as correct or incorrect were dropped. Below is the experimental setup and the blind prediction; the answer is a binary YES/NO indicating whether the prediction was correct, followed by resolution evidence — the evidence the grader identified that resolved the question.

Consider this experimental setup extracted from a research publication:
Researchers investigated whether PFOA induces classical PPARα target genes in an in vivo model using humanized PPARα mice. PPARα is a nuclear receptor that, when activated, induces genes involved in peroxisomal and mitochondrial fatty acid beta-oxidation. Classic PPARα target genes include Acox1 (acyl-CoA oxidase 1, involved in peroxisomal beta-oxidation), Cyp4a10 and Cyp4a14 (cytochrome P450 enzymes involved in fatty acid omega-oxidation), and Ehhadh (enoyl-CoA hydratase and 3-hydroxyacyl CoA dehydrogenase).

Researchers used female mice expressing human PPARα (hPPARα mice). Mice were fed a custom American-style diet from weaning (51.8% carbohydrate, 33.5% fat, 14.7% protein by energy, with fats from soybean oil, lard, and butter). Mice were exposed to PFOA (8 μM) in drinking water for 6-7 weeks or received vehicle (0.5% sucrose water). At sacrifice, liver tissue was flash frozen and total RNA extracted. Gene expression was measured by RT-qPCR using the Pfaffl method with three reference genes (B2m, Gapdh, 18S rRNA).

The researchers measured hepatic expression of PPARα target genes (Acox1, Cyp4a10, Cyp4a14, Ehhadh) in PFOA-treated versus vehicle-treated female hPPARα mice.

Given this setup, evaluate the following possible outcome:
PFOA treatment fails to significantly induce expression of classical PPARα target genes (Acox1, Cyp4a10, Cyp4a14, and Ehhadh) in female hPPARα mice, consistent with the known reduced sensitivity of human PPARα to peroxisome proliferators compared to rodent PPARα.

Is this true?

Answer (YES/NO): NO